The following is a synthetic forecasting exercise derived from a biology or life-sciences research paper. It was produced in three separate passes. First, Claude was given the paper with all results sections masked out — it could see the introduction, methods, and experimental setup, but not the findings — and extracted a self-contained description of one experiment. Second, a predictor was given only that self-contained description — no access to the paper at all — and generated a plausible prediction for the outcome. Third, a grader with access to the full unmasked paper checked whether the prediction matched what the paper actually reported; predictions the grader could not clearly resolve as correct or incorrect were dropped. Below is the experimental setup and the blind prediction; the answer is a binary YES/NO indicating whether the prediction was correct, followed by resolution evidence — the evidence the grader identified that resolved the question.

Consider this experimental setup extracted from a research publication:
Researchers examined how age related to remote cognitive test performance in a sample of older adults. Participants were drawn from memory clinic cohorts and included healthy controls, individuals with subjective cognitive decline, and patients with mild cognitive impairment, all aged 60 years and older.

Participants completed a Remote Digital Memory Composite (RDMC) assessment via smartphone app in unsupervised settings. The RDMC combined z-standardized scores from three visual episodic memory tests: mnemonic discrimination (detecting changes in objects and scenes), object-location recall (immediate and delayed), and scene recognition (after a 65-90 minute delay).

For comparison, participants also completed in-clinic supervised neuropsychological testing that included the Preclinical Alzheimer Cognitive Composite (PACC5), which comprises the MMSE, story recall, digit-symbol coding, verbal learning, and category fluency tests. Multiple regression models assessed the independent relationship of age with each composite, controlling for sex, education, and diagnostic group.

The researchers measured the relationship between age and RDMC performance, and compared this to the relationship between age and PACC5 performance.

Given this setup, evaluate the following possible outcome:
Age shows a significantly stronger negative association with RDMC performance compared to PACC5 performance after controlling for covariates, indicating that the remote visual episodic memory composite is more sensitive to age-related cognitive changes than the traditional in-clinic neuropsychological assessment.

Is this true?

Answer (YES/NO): NO